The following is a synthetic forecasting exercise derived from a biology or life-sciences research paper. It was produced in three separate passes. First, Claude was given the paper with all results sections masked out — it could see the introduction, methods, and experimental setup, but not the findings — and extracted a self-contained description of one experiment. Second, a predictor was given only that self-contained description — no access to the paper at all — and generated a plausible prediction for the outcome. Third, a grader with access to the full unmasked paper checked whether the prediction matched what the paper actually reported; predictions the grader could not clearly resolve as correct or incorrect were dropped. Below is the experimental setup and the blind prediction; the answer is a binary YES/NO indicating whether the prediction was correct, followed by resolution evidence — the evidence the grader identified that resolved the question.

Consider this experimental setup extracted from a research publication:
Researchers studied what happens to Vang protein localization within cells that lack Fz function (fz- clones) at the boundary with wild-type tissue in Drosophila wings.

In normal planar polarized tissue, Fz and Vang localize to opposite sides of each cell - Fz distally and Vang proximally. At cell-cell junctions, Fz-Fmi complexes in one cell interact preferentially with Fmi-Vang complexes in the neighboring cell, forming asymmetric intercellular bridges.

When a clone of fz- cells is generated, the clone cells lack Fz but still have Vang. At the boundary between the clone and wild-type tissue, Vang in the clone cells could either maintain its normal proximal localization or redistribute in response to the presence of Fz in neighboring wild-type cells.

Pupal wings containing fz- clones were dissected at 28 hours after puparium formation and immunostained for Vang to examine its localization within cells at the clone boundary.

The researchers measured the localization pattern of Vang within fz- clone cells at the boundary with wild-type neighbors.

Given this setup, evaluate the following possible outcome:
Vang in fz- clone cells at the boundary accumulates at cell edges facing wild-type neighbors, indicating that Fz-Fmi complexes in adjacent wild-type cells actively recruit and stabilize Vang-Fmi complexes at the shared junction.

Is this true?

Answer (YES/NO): YES